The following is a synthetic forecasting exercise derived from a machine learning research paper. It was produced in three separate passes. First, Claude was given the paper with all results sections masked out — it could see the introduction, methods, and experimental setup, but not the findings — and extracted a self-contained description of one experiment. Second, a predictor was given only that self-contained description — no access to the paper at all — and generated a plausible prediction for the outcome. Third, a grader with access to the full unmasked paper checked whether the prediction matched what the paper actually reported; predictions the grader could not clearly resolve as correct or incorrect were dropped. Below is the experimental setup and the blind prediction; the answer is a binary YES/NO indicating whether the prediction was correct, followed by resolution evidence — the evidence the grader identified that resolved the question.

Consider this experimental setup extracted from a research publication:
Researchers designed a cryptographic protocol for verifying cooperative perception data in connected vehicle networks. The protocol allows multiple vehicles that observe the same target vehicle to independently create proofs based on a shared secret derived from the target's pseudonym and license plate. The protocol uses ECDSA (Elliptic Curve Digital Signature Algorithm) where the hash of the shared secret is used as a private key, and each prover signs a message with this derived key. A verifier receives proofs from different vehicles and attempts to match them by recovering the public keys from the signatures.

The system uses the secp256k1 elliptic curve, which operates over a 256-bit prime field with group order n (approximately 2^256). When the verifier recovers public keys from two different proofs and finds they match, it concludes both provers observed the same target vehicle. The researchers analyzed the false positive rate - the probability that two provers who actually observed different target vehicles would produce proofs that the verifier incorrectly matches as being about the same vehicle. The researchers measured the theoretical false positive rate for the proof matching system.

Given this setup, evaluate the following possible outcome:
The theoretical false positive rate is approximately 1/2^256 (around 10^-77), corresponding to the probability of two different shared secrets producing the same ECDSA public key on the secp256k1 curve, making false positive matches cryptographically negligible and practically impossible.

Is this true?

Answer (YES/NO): YES